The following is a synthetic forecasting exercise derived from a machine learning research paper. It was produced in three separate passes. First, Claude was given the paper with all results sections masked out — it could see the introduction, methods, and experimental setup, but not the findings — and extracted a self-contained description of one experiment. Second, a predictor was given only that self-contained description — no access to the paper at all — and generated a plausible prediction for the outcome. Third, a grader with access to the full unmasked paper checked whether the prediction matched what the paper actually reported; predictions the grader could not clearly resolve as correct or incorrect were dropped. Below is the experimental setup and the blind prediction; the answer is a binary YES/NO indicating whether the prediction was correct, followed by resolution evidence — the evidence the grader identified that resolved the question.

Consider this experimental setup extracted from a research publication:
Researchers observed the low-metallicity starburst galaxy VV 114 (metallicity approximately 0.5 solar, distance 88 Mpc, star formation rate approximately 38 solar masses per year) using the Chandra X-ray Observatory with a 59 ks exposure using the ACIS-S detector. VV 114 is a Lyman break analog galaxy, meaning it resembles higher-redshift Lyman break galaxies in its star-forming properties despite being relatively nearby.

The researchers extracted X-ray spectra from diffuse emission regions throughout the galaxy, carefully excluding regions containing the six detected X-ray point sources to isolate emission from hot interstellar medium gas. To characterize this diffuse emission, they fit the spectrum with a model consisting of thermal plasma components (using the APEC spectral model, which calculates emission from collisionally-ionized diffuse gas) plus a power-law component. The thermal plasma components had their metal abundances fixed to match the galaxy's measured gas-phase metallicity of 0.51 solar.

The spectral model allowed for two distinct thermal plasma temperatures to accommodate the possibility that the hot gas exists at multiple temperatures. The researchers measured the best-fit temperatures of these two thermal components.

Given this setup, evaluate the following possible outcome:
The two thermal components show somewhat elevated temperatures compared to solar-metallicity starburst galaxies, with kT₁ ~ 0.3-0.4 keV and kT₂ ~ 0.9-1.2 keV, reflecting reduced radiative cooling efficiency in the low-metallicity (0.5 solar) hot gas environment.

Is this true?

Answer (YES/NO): NO